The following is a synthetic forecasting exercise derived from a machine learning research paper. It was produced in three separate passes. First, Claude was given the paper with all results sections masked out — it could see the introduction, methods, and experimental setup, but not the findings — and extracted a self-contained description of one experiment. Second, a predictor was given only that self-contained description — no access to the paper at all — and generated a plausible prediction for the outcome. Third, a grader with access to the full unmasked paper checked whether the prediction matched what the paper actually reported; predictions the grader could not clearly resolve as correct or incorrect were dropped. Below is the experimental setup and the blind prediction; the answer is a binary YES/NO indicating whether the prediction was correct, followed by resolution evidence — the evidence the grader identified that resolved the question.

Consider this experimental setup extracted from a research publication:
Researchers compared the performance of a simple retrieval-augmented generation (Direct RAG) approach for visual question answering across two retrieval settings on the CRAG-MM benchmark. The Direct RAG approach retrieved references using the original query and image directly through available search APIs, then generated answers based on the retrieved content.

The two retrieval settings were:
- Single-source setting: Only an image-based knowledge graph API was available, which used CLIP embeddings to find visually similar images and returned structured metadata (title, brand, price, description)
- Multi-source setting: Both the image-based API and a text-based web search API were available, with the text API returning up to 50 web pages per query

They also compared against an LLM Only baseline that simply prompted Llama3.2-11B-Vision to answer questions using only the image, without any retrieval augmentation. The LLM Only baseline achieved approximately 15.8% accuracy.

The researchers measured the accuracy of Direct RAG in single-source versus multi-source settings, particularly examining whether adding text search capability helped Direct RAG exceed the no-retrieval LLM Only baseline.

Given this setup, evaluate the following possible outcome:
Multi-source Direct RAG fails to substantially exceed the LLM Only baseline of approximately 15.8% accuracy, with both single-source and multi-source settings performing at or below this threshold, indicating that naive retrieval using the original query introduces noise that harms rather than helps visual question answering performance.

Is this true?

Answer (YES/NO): NO